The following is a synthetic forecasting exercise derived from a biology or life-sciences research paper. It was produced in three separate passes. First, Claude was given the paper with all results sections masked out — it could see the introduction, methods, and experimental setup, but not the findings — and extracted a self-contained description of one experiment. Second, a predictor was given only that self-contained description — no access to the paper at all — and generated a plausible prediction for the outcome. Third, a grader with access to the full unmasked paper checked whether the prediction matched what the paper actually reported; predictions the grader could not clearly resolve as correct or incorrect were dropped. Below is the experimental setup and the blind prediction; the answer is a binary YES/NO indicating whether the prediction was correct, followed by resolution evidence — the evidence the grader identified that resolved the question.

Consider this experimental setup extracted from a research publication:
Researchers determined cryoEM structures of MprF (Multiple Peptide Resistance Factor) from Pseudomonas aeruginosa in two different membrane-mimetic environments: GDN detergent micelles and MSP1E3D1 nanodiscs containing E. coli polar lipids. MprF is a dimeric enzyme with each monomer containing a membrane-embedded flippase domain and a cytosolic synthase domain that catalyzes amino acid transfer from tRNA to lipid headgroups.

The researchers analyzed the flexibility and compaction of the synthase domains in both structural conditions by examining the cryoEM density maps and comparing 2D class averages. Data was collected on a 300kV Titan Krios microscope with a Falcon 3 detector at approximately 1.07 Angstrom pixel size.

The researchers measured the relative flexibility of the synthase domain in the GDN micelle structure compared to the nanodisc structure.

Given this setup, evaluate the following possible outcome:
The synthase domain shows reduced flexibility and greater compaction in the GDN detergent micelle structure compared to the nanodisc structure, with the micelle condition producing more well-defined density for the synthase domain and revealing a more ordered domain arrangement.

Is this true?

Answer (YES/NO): NO